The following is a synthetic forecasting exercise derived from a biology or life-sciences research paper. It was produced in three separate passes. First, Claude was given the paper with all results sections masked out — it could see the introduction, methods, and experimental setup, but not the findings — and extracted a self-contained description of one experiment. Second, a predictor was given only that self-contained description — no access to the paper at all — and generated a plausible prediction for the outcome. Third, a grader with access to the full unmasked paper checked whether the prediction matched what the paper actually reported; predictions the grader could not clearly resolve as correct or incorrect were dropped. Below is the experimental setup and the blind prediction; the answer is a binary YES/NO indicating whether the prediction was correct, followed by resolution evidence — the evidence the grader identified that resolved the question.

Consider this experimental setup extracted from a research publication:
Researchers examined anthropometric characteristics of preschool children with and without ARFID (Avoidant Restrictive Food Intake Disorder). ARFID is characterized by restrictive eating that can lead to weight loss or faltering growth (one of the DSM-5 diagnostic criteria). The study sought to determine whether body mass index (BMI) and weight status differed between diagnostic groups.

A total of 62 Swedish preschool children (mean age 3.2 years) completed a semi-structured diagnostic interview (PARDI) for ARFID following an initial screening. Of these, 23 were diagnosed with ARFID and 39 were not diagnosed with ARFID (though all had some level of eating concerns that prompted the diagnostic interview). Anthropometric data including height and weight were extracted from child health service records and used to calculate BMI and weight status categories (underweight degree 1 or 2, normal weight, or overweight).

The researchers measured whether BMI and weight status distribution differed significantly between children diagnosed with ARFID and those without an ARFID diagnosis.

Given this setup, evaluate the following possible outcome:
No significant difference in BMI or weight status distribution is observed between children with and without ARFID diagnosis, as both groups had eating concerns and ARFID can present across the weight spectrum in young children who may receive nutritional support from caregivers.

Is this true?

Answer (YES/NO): YES